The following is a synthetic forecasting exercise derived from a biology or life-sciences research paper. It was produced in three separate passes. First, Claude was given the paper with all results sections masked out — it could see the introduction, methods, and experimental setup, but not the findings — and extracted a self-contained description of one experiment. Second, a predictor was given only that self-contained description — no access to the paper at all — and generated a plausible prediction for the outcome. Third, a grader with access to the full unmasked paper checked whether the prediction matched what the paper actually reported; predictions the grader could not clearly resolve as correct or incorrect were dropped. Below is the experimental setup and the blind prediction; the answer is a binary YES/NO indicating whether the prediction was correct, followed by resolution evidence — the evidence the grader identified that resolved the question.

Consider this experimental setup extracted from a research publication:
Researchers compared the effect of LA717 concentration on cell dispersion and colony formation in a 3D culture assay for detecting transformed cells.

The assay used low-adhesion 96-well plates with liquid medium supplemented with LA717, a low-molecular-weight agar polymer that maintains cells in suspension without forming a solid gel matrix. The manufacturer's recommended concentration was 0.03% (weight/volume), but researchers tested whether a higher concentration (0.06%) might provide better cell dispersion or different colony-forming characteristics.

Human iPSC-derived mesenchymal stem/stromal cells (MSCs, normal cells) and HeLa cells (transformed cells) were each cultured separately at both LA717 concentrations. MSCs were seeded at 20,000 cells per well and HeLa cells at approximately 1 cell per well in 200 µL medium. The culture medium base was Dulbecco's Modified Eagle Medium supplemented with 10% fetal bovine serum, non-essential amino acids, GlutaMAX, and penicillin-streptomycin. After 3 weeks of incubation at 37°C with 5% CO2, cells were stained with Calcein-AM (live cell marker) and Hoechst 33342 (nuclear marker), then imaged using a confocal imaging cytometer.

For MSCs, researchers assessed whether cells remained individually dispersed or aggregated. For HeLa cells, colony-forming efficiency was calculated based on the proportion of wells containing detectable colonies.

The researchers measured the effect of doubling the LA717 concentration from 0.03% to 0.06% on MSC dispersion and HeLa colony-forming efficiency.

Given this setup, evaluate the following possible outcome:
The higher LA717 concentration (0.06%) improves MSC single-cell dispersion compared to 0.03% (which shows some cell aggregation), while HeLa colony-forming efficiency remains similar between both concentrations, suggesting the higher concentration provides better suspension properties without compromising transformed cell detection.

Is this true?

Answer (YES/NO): YES